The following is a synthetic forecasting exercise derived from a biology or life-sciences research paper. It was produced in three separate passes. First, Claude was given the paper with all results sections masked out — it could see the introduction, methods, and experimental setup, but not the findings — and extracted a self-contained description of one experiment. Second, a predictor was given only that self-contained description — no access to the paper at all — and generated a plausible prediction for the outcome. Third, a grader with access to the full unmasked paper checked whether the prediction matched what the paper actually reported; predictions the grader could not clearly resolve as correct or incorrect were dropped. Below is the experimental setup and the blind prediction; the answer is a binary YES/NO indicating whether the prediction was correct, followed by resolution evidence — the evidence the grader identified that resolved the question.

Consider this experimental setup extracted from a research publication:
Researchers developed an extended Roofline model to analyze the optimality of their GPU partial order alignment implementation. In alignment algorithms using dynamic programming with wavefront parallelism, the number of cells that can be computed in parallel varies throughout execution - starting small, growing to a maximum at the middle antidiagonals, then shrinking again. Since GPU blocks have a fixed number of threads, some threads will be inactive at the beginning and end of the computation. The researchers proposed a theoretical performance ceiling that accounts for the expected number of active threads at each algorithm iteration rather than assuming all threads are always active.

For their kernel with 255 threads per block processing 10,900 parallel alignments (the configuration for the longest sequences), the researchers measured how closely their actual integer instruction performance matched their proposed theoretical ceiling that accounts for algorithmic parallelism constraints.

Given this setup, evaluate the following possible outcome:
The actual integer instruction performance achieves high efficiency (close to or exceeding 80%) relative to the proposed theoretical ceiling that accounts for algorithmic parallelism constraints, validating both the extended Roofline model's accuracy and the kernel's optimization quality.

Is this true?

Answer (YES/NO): YES